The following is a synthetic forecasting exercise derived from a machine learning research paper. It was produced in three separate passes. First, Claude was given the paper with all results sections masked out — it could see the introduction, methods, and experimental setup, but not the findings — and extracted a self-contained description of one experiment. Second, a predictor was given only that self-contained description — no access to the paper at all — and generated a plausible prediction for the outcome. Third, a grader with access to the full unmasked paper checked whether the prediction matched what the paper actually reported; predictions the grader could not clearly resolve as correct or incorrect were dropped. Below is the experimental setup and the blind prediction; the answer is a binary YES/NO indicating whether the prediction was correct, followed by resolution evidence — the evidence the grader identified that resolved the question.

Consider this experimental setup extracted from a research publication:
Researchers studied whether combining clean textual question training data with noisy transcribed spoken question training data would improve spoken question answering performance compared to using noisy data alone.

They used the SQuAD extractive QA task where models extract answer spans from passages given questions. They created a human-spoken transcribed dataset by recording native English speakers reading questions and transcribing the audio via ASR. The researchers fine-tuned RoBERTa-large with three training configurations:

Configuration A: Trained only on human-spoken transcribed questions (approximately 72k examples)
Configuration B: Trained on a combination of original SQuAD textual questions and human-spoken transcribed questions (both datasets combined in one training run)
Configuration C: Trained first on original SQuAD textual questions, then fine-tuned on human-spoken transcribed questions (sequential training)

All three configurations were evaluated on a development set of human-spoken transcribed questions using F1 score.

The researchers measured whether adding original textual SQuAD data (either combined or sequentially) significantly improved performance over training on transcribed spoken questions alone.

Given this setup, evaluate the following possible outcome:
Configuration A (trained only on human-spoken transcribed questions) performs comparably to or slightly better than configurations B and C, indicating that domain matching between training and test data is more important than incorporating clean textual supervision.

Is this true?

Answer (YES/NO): NO